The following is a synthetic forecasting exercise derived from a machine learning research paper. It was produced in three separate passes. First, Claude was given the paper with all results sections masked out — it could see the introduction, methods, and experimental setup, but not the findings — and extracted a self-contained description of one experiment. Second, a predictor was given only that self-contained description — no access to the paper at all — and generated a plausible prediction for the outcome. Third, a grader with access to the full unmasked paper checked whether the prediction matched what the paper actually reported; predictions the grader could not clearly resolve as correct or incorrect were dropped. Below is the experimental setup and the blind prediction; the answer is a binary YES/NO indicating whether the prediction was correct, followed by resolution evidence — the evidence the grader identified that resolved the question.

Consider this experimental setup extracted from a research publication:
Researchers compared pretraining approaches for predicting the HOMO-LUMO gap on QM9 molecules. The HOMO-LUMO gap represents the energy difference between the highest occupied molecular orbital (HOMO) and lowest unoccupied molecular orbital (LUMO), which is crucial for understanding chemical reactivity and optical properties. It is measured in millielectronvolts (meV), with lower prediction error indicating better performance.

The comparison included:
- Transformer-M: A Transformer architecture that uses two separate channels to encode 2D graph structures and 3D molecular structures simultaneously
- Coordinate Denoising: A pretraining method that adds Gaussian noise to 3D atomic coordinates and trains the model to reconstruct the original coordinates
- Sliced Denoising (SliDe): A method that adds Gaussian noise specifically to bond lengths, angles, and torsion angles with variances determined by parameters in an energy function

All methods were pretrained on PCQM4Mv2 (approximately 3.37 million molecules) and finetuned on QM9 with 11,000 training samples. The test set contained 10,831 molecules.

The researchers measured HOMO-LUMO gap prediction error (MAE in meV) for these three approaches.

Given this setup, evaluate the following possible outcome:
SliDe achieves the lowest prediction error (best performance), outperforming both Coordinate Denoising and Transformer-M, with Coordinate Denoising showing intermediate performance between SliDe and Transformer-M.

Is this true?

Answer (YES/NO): NO